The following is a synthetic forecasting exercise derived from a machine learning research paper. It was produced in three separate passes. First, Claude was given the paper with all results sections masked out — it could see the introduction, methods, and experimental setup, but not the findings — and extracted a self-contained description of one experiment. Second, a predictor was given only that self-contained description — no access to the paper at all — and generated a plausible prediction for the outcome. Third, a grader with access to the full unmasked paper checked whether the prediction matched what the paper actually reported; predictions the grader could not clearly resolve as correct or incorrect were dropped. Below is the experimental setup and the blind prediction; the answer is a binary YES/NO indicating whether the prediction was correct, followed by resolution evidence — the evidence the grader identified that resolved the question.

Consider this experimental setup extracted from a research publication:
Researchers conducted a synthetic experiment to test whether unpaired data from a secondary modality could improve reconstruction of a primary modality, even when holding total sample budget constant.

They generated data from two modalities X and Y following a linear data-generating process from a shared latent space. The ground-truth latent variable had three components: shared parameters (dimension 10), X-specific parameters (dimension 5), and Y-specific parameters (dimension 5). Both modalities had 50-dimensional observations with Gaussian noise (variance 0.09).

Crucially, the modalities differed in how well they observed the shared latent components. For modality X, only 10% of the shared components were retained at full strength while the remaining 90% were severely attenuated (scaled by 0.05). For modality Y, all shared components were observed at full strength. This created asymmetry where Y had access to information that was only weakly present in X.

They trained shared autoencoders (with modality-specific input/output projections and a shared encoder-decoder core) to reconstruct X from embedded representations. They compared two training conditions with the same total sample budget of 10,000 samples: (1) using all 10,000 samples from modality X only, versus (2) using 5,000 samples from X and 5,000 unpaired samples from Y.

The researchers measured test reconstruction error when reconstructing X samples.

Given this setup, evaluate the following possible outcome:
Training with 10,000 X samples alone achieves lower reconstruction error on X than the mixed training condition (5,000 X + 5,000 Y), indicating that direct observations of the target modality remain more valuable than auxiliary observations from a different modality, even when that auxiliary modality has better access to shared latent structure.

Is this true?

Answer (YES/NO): NO